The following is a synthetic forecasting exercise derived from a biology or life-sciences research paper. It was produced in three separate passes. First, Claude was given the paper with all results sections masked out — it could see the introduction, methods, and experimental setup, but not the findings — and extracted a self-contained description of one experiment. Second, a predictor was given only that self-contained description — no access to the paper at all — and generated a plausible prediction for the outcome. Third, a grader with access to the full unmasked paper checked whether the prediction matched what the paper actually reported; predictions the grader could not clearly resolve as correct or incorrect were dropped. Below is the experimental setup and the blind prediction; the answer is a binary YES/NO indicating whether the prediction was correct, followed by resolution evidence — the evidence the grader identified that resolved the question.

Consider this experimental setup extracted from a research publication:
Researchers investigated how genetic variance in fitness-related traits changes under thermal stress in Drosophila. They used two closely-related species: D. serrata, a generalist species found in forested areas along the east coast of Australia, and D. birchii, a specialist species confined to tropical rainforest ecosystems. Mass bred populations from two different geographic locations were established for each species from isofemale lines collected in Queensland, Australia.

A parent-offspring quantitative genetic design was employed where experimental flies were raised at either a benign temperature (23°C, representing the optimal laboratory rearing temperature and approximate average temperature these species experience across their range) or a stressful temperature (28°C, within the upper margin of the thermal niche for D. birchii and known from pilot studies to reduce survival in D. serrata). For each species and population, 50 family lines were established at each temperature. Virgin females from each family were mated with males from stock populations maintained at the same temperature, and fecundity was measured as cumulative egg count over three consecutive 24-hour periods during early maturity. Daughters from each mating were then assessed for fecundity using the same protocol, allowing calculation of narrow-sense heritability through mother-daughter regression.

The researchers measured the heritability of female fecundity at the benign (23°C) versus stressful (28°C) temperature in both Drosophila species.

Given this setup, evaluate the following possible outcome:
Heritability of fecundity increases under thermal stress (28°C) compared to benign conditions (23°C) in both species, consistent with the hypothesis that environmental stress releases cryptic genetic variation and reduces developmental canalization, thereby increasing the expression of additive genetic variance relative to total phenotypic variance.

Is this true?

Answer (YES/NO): NO